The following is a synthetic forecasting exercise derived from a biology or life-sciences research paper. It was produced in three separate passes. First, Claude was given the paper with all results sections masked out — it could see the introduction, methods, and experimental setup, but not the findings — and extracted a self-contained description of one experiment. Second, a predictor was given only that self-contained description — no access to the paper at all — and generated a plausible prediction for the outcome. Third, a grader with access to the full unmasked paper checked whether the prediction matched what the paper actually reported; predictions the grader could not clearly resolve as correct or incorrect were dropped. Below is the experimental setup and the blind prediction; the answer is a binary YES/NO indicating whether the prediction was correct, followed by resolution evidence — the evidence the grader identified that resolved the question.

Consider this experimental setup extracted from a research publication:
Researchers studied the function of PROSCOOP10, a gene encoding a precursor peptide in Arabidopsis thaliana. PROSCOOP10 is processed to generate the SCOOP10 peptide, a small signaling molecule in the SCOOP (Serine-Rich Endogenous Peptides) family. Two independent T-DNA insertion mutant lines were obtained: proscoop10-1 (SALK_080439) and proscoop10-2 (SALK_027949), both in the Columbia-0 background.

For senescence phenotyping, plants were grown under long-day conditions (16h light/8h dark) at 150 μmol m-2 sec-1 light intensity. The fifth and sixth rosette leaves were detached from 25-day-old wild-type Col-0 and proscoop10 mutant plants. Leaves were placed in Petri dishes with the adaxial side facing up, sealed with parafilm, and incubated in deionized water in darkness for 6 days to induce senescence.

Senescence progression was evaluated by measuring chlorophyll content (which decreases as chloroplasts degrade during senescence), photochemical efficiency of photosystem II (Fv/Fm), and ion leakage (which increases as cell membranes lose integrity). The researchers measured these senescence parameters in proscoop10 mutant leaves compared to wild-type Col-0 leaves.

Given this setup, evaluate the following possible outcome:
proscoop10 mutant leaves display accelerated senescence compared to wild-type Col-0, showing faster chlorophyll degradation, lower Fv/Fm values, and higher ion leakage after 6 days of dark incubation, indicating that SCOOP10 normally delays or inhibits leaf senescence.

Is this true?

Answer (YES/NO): NO